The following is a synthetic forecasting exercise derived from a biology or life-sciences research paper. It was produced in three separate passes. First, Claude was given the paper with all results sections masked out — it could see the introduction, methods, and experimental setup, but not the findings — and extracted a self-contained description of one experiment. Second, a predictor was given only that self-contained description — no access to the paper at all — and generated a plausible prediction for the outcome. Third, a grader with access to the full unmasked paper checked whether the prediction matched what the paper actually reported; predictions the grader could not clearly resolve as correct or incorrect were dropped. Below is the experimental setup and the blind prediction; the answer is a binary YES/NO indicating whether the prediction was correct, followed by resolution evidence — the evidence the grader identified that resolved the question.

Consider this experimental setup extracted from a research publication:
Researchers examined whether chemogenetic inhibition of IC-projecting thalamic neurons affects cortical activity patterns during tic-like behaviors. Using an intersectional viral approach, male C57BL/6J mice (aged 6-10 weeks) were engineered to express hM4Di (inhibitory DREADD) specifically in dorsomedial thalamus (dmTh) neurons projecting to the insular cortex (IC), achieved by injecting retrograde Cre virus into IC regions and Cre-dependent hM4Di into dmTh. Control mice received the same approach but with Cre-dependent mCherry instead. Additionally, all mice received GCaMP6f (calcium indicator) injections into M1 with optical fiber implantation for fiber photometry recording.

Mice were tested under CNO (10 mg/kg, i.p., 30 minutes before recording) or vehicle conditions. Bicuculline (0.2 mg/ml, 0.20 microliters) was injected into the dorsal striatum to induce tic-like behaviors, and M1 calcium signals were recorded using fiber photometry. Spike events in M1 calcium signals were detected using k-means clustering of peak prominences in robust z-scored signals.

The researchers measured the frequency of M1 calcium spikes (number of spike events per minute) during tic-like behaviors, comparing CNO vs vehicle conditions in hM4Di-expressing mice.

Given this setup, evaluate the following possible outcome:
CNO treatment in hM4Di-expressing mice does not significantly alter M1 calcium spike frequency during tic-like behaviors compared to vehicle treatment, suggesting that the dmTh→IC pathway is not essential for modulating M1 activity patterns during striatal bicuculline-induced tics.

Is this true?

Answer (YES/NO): YES